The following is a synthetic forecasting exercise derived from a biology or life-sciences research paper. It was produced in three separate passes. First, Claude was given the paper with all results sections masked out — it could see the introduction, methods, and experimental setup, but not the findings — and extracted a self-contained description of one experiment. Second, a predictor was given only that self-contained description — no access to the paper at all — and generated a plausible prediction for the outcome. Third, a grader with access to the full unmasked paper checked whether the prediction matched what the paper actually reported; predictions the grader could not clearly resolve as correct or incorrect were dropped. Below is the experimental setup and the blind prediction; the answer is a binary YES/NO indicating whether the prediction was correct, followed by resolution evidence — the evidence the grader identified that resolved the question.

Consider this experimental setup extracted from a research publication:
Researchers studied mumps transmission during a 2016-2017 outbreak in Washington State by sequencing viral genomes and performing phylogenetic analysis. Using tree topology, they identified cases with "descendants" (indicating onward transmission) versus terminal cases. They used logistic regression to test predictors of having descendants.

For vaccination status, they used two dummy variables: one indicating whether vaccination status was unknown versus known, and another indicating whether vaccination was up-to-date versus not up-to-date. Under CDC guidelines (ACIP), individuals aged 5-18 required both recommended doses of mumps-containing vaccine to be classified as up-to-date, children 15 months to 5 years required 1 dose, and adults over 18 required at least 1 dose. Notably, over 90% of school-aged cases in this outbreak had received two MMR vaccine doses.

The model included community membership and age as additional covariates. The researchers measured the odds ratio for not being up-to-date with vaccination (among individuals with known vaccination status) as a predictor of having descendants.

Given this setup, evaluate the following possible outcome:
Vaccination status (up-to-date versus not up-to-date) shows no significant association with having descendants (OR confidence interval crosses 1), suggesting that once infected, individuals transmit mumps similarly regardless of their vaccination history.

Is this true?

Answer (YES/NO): YES